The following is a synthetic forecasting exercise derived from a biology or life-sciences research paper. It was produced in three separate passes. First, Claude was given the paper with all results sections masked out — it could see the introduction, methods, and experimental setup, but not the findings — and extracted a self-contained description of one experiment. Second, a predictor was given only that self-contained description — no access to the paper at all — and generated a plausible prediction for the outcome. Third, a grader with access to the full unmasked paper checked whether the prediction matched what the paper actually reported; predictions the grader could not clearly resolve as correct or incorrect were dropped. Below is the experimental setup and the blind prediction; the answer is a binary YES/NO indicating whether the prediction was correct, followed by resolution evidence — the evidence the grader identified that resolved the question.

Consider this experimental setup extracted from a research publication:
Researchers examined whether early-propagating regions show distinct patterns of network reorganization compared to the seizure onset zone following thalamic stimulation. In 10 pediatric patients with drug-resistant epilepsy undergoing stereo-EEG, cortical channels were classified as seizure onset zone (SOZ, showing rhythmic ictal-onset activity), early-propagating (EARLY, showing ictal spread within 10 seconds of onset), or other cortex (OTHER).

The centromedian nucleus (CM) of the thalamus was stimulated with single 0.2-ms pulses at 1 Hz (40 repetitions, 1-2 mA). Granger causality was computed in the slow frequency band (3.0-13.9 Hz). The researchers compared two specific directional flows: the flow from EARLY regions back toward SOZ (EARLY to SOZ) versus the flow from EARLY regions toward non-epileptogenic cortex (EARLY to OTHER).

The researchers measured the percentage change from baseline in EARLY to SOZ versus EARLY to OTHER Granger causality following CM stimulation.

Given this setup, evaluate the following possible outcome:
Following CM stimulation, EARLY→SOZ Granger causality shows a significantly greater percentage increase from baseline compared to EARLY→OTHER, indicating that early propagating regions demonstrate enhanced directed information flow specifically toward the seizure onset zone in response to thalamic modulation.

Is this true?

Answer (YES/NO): NO